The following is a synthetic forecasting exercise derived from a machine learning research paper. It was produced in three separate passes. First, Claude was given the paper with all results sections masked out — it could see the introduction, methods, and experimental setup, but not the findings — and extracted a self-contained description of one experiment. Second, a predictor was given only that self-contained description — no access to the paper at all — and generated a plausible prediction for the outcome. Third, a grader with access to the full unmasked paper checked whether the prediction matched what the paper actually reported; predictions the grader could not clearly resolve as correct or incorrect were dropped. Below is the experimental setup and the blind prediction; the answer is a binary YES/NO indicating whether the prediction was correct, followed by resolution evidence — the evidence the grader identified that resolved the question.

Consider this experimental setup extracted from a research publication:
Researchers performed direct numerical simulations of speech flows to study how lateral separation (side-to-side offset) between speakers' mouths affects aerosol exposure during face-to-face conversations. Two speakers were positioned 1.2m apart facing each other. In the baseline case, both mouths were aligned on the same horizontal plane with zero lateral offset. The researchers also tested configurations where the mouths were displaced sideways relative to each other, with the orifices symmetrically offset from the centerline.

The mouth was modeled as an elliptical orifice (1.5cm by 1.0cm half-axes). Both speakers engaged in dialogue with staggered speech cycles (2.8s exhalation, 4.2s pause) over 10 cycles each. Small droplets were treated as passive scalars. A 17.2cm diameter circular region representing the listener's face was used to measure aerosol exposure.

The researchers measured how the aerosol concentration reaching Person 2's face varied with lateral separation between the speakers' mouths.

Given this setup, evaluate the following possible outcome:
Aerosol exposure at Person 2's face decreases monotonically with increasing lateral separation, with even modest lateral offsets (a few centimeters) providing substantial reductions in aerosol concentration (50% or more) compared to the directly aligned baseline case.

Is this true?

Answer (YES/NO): NO